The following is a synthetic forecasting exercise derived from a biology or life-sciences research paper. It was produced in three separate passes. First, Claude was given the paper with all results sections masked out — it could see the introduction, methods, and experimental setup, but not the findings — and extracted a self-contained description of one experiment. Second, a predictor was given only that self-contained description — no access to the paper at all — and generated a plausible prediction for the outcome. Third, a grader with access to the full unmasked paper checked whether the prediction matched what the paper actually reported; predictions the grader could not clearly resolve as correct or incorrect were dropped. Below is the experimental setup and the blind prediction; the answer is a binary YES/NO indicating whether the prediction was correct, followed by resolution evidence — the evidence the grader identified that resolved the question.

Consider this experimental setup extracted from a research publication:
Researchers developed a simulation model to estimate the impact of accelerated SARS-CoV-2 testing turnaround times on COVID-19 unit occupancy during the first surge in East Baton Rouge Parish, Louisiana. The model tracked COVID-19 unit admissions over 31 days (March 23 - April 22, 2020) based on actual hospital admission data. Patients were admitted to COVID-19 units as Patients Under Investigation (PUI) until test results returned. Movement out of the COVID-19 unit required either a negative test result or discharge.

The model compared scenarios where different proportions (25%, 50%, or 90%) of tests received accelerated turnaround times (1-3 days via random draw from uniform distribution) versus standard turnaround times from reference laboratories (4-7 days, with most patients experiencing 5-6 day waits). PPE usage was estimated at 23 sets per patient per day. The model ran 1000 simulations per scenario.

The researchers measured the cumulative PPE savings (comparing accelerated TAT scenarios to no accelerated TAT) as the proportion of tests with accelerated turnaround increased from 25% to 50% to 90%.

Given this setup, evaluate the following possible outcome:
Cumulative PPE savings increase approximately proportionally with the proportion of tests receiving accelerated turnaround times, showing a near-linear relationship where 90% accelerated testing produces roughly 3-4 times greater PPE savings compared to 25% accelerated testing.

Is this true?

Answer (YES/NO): NO